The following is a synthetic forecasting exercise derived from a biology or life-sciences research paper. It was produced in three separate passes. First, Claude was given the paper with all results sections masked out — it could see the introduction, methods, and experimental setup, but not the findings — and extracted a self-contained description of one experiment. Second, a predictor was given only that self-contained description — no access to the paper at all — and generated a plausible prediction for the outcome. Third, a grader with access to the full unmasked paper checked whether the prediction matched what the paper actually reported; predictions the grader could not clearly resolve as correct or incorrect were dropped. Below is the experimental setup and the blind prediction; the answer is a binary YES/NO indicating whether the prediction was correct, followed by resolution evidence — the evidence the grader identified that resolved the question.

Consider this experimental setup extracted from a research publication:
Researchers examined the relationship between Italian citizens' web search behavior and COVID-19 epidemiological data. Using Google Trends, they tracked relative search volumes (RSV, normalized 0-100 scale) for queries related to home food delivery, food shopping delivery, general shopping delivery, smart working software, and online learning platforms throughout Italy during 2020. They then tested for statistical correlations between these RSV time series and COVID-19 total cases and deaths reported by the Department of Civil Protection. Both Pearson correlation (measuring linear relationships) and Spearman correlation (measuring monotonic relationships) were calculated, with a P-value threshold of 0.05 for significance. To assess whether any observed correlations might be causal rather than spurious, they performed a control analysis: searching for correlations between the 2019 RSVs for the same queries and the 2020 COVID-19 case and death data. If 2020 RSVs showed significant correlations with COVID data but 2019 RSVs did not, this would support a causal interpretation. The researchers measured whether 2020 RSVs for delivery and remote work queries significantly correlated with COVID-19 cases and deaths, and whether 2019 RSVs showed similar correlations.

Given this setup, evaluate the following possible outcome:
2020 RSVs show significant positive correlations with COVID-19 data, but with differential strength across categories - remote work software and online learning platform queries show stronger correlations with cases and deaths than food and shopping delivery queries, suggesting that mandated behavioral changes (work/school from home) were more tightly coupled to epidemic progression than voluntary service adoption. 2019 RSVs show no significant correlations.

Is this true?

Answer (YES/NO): NO